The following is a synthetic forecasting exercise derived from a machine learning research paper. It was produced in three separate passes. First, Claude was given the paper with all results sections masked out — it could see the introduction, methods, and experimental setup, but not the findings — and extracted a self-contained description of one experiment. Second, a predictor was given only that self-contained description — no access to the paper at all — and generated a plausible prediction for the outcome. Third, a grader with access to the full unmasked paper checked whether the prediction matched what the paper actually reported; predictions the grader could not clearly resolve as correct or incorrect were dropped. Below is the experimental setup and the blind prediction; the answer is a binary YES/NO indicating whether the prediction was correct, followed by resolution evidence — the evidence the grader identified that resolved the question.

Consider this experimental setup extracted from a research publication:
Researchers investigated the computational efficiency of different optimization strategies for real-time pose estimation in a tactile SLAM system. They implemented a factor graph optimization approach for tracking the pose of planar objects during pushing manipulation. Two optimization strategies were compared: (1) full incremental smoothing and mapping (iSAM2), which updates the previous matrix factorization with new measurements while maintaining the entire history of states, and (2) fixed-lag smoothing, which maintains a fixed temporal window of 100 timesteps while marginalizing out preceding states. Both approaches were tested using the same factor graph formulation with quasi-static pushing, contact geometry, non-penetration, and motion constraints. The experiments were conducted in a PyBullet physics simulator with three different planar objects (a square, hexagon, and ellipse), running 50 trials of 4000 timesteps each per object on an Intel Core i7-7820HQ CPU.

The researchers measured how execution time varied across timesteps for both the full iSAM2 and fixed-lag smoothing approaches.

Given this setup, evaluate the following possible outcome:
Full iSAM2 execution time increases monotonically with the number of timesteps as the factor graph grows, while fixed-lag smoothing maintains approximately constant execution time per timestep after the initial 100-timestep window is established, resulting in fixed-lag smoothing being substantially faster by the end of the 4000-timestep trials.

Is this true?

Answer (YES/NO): YES